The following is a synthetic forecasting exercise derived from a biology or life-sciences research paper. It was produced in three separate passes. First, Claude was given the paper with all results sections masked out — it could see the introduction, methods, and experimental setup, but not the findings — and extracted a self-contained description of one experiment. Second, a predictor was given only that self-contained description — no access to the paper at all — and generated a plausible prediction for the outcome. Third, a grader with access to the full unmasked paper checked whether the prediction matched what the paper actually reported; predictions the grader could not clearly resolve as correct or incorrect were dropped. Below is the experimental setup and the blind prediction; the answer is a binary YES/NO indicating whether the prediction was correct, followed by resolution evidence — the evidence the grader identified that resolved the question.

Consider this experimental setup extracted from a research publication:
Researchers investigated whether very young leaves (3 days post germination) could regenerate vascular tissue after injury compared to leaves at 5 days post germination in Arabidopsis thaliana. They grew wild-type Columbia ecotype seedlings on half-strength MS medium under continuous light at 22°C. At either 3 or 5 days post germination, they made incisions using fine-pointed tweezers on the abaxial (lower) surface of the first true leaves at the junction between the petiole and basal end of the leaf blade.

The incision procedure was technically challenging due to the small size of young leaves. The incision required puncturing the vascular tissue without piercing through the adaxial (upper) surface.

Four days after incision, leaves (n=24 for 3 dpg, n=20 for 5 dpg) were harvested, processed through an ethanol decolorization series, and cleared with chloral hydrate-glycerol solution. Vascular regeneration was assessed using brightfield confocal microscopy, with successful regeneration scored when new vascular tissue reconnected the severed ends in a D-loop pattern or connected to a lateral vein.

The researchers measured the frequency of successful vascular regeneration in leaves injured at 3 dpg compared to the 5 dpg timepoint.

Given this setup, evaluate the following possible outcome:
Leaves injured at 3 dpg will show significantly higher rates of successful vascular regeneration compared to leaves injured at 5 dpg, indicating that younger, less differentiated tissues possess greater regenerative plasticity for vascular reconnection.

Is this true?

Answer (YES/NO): NO